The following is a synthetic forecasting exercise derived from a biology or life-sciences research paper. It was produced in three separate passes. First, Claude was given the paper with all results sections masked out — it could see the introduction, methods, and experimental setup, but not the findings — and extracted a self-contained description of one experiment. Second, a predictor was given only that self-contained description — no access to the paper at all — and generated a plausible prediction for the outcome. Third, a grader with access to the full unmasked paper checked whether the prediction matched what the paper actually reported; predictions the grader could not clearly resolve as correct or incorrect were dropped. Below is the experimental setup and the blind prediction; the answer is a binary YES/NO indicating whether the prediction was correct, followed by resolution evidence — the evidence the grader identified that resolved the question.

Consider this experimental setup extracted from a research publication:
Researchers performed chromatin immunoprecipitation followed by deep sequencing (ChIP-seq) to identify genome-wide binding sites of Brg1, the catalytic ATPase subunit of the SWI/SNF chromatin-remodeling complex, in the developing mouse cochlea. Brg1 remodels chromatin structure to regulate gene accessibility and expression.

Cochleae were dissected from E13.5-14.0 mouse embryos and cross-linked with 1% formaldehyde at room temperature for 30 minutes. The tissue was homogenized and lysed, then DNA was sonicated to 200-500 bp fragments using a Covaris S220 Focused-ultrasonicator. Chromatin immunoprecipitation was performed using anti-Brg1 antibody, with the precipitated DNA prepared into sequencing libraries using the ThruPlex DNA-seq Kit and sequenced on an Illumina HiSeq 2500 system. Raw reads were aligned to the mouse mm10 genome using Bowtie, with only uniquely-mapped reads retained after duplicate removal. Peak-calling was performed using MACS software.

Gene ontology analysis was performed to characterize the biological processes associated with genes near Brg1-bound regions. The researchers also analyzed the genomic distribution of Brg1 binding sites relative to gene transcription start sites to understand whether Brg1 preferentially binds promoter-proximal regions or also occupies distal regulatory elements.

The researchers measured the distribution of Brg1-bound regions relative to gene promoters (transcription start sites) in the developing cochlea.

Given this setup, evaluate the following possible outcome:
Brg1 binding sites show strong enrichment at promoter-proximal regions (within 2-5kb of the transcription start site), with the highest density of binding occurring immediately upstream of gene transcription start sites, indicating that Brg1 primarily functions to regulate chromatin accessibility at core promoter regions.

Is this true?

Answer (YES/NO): NO